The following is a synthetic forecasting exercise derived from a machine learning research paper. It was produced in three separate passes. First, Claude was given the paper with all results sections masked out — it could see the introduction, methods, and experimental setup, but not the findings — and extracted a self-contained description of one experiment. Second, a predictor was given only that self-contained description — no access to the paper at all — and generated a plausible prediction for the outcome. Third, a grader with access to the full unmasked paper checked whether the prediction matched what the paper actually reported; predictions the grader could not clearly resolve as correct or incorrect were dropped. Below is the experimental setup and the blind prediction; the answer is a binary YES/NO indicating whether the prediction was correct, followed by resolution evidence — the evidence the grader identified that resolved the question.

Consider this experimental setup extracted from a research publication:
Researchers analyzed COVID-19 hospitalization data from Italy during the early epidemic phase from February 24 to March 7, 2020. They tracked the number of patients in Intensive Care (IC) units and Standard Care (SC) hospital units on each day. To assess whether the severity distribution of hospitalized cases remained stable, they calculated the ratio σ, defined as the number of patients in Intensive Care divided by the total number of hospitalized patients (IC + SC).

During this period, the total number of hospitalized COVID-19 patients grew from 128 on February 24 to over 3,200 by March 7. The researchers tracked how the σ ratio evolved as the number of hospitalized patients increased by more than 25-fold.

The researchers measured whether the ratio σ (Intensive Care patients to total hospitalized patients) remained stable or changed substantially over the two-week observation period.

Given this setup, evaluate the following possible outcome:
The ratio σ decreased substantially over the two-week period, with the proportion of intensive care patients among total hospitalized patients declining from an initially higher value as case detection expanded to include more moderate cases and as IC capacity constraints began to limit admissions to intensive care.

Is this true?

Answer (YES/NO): NO